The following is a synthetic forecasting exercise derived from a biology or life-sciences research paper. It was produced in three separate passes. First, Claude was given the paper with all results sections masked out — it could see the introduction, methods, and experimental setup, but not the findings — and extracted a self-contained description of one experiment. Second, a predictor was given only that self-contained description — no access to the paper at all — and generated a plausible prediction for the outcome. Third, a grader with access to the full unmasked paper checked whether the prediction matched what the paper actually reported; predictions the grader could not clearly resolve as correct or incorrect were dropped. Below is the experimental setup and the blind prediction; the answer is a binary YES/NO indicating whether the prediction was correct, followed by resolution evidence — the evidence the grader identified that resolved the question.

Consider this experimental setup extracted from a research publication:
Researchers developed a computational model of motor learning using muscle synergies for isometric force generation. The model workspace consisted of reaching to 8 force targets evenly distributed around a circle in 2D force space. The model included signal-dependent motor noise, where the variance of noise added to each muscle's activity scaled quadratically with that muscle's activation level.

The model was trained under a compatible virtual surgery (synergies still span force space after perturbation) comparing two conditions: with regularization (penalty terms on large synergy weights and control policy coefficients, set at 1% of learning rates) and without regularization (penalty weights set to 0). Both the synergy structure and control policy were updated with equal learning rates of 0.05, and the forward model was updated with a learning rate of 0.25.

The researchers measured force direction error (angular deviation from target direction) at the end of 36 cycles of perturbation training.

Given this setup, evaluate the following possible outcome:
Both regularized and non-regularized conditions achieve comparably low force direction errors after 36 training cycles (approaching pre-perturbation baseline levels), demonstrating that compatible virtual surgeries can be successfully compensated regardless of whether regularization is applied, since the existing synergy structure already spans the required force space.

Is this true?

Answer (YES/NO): NO